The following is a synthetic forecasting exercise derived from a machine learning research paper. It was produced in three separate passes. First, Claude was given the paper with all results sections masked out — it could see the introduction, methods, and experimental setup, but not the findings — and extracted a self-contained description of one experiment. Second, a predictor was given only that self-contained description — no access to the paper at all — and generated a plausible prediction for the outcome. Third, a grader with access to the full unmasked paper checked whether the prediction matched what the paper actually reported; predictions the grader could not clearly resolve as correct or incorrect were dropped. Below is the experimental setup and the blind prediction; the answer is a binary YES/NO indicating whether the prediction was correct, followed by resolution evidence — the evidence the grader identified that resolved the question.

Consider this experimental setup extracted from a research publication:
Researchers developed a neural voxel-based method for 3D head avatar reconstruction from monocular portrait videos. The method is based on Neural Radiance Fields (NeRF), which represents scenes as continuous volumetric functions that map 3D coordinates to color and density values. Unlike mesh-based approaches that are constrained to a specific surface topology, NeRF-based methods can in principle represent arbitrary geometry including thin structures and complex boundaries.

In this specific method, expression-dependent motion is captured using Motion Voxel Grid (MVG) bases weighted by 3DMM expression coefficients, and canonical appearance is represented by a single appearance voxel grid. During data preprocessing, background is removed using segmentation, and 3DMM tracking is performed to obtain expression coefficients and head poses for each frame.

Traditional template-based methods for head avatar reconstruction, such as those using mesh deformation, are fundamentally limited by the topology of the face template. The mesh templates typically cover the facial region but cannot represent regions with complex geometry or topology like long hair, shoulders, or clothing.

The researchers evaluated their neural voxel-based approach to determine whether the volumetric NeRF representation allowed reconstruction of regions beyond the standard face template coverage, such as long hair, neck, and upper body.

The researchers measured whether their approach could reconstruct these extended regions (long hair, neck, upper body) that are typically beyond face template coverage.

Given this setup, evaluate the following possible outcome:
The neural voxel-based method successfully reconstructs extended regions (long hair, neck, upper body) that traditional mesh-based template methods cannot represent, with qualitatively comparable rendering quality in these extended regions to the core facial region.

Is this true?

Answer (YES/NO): NO